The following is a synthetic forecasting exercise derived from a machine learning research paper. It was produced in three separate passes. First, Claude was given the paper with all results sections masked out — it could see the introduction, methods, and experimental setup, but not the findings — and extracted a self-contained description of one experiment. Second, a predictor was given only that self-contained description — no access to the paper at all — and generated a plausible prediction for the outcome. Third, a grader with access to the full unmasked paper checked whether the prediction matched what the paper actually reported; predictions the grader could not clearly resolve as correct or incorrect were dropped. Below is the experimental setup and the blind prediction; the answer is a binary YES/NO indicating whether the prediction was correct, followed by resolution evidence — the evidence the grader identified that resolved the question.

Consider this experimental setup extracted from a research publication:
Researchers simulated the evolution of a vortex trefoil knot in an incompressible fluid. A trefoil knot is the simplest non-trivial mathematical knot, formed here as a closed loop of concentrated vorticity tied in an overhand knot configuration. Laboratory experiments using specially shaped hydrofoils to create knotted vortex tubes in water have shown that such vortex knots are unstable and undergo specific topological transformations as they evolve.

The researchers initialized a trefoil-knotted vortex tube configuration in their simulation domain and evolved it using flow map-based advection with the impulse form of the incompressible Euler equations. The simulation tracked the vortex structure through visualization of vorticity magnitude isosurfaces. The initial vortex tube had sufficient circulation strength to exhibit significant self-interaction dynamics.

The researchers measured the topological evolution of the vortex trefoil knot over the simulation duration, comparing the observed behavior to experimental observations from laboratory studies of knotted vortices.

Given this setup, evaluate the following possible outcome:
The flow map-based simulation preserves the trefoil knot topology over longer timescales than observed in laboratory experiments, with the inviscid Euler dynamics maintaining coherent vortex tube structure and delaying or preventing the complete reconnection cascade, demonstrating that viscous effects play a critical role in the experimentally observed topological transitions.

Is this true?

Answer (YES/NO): NO